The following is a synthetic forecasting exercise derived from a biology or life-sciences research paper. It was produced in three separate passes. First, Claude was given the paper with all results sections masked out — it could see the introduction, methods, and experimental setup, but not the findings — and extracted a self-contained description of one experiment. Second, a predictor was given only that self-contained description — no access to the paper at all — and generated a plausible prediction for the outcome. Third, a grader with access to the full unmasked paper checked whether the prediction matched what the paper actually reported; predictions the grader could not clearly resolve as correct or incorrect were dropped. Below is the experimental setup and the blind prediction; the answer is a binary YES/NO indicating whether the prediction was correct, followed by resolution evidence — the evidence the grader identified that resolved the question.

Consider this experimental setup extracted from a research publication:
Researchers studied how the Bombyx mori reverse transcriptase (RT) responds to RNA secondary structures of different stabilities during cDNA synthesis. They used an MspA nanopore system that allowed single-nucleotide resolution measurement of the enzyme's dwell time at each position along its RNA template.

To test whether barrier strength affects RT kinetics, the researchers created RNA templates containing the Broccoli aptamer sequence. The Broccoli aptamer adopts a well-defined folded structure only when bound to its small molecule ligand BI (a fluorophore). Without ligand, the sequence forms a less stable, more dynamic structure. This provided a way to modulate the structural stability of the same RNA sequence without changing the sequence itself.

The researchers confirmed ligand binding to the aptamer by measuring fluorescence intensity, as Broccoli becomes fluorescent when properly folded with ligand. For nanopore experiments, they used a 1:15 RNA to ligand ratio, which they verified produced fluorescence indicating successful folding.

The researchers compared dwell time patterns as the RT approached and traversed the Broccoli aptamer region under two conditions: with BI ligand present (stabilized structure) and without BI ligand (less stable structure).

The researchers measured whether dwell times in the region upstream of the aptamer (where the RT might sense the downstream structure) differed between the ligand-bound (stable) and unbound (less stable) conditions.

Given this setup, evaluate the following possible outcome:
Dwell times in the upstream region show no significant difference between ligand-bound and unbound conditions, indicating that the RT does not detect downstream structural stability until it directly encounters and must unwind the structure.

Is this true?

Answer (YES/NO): NO